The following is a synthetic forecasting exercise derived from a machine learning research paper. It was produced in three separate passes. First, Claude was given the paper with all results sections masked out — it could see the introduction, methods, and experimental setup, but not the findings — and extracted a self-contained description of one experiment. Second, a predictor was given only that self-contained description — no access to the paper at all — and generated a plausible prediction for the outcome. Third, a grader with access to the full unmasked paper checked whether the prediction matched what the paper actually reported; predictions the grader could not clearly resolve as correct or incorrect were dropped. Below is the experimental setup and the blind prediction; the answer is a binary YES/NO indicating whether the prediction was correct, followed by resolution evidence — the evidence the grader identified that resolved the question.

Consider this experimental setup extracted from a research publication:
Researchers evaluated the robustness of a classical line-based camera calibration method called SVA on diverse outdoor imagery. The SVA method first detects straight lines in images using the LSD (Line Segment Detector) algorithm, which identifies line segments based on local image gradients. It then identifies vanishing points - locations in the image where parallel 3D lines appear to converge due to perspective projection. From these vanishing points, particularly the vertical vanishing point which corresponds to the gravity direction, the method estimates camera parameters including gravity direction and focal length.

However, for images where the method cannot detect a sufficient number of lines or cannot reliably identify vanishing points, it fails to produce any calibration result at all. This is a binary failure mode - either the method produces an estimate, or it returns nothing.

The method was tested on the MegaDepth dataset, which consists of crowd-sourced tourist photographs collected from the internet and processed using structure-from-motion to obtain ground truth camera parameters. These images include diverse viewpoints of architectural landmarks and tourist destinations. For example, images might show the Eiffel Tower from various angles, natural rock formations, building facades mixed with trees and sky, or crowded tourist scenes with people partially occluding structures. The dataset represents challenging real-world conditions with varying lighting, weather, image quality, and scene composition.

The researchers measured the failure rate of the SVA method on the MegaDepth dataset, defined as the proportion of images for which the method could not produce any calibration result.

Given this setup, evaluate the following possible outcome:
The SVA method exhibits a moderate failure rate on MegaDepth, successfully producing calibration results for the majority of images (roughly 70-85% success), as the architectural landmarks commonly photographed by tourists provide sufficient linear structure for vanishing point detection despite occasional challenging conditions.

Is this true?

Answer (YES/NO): NO